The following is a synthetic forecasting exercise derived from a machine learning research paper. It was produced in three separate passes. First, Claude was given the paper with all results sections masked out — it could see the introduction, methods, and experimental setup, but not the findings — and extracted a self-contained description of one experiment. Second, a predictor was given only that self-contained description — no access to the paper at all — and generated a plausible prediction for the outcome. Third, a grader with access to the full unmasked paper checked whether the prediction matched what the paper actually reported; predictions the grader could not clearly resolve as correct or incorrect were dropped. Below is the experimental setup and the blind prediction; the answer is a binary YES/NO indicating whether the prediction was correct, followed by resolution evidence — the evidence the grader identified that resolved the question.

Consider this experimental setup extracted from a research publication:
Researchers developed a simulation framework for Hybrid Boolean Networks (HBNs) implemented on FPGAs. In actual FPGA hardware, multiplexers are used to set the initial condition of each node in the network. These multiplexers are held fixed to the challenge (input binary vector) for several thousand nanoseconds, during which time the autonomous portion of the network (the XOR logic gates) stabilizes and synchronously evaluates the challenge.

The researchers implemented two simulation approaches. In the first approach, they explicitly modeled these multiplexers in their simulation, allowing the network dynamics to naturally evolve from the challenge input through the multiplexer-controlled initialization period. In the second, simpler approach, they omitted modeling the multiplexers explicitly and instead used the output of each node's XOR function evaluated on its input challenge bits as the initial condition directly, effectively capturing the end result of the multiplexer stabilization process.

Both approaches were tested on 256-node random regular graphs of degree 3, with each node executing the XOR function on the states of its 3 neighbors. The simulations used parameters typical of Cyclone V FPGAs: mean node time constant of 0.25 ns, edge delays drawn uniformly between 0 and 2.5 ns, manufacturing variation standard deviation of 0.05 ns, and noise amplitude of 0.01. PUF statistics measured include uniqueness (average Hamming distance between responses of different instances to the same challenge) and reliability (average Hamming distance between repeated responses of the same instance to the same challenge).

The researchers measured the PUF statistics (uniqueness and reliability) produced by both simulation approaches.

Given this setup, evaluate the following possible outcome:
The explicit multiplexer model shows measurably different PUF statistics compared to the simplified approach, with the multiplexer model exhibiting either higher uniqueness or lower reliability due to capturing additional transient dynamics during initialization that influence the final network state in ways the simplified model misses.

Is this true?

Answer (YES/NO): NO